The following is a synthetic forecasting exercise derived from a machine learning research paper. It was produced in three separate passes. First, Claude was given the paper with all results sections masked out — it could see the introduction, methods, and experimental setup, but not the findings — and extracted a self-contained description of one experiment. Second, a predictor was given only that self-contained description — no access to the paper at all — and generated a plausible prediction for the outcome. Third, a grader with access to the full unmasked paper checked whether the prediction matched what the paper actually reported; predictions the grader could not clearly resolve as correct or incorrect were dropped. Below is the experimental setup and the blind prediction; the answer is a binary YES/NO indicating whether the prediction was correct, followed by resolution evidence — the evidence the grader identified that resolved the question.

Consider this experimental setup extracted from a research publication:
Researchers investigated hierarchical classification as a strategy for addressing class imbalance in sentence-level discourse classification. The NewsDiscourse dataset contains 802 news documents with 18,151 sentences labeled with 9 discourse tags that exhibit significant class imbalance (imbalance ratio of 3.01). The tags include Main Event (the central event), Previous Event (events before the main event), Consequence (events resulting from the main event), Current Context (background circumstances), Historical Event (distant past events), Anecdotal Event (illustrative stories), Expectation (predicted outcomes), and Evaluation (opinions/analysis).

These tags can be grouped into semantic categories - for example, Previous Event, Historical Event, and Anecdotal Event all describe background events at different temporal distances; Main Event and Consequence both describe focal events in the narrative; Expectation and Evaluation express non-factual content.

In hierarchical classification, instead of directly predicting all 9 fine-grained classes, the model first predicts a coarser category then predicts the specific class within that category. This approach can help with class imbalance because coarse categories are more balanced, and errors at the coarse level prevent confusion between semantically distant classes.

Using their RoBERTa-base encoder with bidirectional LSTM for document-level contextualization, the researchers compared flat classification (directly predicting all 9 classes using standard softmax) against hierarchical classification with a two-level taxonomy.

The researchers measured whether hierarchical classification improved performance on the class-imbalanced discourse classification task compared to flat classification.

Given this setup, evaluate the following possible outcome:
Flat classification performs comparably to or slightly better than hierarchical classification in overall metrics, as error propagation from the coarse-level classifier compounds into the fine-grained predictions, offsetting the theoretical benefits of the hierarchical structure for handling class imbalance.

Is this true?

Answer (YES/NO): YES